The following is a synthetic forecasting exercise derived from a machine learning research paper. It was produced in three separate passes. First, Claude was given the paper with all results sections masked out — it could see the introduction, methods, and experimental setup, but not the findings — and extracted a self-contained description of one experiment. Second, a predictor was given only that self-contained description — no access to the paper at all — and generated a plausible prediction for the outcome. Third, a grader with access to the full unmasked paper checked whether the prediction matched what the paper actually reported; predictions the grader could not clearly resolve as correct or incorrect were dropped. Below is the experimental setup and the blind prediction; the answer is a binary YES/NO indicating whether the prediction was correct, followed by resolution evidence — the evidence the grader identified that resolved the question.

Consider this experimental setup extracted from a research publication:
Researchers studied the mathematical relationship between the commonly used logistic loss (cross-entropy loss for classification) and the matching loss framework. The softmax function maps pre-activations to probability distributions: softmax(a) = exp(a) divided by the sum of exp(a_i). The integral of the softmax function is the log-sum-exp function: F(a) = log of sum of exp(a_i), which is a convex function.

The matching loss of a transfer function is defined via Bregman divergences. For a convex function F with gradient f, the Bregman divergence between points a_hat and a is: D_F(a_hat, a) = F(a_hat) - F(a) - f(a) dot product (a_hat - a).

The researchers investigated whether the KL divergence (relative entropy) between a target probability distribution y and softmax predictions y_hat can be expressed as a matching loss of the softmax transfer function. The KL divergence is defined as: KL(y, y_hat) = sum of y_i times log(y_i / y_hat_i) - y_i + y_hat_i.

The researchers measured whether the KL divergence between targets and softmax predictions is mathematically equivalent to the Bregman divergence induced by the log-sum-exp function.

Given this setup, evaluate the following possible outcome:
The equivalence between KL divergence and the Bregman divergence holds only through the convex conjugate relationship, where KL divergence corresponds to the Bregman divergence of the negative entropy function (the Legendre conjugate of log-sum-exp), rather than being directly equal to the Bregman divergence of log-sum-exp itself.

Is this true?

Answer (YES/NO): NO